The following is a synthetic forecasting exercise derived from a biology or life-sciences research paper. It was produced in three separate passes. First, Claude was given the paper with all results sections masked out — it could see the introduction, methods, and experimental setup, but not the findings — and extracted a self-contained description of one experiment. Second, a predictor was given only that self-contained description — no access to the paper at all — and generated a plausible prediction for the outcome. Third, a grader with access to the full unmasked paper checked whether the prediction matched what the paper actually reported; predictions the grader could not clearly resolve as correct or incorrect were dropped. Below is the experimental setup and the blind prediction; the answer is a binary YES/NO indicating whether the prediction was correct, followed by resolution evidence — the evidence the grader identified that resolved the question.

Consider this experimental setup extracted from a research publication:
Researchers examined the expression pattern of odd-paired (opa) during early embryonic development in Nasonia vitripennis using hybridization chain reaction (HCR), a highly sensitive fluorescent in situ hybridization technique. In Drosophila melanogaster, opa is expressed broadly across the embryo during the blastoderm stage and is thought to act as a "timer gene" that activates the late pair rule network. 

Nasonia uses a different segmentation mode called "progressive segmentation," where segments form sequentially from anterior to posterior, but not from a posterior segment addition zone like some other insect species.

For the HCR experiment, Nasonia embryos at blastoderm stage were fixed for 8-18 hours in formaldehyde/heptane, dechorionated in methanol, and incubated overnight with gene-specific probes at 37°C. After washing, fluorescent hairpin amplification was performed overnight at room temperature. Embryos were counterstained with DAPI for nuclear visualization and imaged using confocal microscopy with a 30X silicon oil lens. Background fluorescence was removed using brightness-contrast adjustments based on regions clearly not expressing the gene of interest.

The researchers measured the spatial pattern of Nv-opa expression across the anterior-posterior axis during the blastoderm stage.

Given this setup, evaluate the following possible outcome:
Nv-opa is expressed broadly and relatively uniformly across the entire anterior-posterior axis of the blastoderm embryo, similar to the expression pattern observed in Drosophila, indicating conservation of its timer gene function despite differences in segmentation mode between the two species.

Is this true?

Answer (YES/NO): NO